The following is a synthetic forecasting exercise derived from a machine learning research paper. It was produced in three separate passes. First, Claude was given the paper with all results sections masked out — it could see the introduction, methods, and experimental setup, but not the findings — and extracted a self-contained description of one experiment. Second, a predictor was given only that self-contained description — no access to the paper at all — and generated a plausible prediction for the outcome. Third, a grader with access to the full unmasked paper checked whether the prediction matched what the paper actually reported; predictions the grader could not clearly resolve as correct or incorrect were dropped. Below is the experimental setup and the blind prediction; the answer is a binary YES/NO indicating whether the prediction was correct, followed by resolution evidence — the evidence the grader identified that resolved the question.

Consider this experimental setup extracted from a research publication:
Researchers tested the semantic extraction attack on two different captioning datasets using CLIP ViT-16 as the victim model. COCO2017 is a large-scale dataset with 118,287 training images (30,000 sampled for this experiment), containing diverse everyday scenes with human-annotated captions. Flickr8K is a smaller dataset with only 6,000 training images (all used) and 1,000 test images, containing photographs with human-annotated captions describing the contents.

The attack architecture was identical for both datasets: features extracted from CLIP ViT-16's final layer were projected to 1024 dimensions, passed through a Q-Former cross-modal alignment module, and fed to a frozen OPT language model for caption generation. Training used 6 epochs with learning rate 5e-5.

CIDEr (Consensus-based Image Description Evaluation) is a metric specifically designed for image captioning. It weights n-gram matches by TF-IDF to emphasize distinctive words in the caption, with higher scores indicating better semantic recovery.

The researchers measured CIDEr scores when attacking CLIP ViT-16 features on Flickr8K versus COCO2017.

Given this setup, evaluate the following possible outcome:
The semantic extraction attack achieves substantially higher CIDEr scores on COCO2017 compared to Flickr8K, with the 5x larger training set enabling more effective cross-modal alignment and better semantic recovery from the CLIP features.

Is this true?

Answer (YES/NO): YES